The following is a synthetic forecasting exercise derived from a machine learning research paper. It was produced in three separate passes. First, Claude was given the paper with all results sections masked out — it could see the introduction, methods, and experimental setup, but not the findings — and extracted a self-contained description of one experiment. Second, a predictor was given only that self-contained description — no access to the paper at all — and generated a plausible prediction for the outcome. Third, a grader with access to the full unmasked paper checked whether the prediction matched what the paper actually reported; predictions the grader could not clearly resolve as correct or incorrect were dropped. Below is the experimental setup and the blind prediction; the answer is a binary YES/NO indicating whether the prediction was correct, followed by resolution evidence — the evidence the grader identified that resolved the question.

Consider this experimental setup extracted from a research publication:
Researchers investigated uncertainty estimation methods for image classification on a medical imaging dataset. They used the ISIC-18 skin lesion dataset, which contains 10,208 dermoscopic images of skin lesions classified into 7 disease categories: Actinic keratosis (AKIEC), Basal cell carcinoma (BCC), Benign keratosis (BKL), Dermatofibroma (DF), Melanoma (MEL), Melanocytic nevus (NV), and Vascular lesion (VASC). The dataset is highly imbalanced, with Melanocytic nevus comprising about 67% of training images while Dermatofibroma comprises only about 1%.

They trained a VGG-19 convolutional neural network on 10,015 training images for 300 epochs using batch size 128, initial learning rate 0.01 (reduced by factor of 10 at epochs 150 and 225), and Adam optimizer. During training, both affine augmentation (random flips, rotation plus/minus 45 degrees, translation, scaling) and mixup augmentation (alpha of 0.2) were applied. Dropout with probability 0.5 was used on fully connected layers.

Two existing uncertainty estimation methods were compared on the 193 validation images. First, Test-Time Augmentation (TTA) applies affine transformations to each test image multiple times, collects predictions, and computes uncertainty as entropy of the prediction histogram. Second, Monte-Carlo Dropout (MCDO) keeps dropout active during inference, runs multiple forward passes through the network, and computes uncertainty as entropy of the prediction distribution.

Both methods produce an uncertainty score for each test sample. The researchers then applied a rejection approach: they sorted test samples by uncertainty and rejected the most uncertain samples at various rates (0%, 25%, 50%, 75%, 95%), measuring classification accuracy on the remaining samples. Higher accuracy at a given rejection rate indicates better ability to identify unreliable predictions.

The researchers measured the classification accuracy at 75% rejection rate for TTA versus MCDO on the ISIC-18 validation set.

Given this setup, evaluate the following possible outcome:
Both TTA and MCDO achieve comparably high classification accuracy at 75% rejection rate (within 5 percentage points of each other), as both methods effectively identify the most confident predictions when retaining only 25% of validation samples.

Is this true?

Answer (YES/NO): YES